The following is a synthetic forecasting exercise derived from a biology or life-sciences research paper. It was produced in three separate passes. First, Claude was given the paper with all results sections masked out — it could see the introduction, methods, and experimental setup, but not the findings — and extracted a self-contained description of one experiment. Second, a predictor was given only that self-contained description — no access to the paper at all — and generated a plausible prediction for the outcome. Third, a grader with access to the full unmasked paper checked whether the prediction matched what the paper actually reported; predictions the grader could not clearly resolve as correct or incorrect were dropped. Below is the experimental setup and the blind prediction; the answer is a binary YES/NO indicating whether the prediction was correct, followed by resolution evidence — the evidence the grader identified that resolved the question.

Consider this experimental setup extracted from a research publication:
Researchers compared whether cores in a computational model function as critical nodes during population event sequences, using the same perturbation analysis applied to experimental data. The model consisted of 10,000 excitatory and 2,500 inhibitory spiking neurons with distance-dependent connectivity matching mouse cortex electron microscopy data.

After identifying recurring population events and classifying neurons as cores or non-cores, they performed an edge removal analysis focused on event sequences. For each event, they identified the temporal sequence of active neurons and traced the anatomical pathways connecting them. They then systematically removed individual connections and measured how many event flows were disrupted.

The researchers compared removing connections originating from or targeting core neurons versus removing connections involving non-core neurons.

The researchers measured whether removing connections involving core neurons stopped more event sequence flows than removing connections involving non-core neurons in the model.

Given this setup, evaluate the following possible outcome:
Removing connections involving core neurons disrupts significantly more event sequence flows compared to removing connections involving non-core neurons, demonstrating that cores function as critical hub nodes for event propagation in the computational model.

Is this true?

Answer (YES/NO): NO